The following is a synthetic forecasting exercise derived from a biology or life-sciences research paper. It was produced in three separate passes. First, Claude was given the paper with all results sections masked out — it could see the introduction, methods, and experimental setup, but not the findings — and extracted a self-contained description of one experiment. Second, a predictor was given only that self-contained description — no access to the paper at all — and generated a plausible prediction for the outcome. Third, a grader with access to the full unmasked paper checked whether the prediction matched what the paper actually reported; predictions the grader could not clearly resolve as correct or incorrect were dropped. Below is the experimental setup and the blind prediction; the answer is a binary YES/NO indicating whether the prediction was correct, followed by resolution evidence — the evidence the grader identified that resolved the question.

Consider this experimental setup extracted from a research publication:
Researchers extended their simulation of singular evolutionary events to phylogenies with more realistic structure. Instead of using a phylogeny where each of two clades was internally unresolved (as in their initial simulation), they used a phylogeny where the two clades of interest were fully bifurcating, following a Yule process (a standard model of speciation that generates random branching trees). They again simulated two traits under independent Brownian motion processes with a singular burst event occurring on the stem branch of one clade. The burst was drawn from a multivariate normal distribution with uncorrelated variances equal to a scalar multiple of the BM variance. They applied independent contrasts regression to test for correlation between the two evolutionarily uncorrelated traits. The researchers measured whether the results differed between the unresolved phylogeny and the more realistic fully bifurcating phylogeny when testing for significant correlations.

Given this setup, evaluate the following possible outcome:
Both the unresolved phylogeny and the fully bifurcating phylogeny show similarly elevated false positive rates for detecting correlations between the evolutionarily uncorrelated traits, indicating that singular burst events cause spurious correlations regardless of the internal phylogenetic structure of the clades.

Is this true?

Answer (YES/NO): YES